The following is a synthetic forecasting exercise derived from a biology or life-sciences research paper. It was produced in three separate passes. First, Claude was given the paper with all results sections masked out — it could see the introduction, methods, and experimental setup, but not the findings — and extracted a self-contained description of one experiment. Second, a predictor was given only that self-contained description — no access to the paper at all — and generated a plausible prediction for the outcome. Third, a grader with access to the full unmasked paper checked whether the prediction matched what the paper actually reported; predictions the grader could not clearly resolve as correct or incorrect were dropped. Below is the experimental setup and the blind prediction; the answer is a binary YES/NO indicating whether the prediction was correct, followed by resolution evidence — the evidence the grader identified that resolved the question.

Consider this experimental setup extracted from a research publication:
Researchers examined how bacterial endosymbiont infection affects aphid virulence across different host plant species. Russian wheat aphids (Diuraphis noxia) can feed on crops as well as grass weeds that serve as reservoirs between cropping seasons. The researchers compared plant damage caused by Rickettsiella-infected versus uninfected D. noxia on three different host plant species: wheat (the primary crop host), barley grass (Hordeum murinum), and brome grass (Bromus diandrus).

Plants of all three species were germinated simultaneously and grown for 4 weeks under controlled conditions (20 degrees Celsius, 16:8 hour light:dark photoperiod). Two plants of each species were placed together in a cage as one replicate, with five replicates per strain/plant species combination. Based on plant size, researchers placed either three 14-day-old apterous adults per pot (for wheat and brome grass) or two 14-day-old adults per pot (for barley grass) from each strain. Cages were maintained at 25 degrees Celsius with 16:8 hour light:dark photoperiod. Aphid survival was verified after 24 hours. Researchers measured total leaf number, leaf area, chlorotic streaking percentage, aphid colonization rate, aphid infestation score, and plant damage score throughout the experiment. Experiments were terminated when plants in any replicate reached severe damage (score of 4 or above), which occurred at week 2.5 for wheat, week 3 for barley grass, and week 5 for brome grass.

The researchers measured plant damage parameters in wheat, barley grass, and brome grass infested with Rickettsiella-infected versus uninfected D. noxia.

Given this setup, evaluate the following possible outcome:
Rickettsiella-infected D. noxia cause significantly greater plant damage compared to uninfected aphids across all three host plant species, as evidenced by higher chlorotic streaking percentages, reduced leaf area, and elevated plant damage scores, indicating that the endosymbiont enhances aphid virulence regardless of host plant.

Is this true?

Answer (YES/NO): NO